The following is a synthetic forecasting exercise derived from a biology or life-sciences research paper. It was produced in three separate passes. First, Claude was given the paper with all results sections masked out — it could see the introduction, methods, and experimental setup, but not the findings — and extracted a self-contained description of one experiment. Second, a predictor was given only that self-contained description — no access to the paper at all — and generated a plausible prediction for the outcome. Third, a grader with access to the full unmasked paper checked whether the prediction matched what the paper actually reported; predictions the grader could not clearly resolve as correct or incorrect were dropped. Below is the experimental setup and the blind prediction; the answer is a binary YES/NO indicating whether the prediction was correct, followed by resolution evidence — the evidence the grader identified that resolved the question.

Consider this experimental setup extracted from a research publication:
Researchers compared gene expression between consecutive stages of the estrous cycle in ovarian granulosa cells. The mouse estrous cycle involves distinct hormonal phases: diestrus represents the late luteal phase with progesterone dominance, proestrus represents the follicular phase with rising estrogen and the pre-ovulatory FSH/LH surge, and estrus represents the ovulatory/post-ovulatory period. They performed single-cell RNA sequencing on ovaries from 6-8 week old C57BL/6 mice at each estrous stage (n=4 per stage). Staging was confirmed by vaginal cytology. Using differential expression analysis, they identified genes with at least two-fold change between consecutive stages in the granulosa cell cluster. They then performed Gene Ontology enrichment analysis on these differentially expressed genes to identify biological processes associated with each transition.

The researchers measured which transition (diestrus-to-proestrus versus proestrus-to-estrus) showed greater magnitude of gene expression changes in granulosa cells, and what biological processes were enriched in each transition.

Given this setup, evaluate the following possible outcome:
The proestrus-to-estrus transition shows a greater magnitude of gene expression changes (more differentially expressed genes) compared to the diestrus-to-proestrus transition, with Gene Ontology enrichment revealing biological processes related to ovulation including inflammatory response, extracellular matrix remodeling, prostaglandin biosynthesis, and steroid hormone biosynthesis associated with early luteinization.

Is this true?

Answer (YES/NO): NO